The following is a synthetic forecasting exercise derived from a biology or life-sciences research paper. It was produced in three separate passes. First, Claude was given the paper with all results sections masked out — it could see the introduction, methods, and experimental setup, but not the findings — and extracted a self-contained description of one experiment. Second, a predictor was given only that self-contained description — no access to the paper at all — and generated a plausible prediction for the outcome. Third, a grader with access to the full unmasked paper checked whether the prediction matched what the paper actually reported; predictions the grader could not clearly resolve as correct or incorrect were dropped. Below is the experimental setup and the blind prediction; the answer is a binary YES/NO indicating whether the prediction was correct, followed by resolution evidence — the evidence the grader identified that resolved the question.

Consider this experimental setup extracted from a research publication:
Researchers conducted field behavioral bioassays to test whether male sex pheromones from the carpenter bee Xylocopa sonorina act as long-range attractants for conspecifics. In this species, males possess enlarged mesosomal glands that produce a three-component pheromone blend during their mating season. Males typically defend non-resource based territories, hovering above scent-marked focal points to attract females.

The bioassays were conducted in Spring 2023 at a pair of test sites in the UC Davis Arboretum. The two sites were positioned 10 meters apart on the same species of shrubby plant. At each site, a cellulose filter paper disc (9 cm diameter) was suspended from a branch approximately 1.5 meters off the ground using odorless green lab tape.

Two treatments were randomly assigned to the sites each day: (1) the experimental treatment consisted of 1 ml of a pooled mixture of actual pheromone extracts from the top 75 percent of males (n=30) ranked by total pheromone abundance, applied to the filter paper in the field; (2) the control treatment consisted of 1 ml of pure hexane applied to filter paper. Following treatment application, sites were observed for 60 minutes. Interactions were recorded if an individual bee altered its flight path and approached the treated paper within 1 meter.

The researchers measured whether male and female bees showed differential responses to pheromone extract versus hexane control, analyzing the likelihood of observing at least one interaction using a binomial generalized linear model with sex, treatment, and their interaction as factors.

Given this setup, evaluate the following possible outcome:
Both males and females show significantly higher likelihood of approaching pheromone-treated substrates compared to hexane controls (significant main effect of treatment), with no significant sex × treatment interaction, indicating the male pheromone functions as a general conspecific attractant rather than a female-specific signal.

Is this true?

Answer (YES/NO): YES